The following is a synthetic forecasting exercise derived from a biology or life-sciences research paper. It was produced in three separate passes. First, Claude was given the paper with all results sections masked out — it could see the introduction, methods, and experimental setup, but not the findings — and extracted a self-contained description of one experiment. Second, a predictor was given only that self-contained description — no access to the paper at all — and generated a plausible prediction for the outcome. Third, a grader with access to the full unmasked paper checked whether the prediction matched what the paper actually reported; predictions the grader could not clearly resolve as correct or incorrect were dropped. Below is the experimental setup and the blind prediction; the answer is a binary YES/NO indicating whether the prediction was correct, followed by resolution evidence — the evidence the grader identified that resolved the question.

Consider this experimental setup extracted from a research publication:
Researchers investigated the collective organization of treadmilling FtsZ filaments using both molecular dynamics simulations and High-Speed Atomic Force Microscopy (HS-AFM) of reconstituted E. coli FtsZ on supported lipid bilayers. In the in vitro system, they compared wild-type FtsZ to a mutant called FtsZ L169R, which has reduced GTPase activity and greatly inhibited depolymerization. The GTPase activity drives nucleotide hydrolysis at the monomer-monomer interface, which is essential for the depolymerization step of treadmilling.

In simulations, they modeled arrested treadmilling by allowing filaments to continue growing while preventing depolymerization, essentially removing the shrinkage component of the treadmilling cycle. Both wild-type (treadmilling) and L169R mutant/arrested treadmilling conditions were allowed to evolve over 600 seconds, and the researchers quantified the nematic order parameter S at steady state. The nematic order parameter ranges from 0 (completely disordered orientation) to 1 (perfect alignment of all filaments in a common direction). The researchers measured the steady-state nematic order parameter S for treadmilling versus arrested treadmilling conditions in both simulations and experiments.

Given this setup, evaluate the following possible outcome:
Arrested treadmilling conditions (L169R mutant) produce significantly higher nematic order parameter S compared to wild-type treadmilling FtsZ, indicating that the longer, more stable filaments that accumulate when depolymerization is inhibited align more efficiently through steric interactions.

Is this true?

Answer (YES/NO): NO